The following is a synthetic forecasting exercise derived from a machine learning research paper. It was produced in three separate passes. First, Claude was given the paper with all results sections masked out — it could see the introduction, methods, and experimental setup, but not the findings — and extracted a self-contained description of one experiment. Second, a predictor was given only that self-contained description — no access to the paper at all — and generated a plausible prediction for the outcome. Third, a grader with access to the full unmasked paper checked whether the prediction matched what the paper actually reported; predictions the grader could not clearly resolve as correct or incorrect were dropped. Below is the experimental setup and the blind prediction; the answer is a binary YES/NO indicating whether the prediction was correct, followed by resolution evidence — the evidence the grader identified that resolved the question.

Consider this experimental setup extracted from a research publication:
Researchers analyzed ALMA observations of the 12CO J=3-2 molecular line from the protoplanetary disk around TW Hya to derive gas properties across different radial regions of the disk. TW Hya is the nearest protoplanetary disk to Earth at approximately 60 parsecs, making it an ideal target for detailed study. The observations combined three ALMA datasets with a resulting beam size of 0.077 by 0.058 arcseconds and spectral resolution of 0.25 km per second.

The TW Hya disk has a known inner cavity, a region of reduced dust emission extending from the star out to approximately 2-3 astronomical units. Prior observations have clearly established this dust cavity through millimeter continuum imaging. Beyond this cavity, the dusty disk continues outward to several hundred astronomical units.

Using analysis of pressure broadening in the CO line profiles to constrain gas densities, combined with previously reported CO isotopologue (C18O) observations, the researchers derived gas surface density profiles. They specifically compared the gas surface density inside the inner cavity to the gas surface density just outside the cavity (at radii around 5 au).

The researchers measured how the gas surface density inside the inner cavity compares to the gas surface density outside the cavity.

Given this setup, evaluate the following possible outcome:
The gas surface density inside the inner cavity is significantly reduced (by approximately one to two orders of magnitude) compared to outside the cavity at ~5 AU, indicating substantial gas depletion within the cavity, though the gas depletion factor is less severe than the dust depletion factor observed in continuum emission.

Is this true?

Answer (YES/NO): NO